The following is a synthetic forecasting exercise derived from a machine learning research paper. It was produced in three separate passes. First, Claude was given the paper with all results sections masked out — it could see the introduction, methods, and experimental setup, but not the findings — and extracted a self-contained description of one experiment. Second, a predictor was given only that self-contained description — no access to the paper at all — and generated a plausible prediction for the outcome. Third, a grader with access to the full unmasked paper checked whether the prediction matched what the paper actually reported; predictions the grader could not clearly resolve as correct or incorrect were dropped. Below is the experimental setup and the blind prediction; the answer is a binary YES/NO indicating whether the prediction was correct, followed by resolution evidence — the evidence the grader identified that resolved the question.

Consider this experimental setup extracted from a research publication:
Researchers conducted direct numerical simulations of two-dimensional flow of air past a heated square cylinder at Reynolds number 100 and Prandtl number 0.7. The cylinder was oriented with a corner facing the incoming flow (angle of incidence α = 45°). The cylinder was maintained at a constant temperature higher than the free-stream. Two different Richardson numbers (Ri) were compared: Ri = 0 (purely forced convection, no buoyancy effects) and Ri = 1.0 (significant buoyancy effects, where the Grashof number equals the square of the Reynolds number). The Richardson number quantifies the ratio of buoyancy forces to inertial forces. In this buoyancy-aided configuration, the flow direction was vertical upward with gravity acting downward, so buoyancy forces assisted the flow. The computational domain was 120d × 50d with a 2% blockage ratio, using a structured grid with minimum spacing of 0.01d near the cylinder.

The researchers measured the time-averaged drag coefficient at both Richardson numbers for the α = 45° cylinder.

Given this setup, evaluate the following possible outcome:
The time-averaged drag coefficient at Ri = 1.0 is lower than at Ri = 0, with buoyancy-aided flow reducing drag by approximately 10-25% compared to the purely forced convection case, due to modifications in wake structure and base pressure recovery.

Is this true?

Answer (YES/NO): NO